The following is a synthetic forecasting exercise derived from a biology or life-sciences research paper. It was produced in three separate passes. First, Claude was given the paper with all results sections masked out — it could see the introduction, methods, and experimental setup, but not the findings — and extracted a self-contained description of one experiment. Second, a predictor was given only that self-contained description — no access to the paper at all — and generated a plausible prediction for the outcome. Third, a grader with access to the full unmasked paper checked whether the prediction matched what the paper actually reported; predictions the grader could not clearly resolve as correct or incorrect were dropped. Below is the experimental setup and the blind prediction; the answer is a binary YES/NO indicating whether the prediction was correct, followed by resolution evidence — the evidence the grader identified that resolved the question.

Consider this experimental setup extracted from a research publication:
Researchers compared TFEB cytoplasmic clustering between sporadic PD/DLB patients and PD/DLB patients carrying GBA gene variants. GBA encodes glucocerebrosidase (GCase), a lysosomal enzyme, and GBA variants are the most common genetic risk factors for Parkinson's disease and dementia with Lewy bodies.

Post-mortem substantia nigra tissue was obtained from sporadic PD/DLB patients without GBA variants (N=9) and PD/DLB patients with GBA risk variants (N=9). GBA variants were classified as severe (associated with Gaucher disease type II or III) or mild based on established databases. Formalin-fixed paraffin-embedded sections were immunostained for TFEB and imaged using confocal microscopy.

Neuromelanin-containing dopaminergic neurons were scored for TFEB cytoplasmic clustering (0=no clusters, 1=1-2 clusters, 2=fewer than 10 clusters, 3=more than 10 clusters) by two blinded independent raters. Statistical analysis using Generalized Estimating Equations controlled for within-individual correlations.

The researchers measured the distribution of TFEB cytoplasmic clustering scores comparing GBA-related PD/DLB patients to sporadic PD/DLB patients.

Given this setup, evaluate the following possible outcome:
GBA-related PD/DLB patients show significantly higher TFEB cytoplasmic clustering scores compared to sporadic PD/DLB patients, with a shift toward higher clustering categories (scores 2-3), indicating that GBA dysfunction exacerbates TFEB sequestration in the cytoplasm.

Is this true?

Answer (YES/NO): NO